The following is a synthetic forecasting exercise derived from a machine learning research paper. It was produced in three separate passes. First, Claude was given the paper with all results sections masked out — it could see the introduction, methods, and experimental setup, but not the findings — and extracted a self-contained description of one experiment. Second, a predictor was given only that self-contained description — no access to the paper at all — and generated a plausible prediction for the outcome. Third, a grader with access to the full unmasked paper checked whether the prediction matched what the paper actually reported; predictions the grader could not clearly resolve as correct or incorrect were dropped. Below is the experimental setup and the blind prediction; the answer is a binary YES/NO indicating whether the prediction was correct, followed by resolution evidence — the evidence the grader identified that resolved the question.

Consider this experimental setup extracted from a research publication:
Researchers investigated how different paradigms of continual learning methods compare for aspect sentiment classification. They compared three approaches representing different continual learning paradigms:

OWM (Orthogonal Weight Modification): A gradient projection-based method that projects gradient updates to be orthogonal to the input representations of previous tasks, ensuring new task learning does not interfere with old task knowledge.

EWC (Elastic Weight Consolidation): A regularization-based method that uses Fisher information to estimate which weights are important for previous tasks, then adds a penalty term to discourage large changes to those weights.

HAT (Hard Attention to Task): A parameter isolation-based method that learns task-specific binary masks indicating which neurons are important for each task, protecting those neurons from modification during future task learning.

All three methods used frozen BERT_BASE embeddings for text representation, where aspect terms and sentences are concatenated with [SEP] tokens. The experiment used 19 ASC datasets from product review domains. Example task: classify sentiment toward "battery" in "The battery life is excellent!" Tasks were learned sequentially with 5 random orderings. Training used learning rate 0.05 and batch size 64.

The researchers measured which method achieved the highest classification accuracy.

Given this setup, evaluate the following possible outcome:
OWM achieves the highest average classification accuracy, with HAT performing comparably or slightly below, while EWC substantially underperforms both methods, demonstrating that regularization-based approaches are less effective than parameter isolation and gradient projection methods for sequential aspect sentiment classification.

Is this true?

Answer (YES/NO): NO